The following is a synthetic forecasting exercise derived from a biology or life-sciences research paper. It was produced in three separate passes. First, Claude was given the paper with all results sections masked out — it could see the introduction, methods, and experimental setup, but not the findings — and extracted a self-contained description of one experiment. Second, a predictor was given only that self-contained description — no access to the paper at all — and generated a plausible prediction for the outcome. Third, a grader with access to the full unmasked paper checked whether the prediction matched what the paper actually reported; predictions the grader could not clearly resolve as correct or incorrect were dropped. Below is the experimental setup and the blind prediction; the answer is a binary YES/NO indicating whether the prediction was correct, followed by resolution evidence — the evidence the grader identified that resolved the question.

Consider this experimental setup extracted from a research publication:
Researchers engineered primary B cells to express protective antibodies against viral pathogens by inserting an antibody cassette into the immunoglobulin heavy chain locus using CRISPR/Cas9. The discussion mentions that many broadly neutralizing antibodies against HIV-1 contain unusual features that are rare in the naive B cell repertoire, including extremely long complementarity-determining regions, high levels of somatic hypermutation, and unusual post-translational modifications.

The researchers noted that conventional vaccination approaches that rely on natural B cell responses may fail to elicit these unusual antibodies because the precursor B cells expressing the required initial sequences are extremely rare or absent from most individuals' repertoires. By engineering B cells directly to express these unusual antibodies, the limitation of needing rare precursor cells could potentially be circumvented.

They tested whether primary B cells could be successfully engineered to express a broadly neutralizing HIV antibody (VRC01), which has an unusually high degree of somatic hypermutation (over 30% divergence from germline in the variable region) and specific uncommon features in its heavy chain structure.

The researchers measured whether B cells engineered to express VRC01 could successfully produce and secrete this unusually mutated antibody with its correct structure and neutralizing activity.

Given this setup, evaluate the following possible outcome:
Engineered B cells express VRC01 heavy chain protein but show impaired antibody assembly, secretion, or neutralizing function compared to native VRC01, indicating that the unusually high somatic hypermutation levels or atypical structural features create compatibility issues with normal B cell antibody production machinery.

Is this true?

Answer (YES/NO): NO